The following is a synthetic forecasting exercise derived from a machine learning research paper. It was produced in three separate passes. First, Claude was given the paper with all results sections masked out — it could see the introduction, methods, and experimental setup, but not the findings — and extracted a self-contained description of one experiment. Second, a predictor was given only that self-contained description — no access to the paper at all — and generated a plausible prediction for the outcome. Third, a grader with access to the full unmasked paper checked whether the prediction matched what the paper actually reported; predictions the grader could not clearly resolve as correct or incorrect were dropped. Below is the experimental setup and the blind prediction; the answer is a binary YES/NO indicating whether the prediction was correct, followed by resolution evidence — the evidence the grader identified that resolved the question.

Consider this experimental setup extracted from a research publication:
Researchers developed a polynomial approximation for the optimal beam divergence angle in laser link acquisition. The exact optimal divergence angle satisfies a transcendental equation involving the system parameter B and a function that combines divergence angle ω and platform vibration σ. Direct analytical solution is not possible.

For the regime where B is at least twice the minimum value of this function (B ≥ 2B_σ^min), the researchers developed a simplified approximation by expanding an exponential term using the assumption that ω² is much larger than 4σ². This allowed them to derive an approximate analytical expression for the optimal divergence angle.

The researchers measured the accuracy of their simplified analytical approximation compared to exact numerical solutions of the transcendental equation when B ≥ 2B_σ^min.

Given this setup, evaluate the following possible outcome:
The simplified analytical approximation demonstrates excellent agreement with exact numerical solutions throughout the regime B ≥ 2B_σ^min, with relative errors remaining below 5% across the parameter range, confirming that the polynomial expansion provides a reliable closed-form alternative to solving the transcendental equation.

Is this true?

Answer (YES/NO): YES